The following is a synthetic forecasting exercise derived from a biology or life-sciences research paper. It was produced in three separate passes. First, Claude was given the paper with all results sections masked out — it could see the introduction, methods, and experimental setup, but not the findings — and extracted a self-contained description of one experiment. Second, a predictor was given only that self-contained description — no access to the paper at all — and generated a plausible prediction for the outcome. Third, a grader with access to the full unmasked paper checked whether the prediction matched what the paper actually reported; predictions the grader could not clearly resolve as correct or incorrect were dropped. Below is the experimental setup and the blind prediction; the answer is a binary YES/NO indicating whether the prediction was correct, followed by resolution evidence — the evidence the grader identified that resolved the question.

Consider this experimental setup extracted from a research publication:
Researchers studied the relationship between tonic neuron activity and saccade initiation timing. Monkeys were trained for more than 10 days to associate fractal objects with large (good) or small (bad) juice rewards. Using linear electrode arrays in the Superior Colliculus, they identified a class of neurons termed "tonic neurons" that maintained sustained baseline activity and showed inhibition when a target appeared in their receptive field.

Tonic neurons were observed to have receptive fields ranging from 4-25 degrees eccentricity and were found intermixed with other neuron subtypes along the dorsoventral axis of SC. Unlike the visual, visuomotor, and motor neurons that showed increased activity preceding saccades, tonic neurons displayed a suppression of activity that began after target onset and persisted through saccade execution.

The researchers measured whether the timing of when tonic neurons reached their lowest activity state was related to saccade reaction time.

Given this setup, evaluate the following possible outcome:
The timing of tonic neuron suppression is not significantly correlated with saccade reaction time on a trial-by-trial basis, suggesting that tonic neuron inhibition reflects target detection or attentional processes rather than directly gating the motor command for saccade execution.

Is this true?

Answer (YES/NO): NO